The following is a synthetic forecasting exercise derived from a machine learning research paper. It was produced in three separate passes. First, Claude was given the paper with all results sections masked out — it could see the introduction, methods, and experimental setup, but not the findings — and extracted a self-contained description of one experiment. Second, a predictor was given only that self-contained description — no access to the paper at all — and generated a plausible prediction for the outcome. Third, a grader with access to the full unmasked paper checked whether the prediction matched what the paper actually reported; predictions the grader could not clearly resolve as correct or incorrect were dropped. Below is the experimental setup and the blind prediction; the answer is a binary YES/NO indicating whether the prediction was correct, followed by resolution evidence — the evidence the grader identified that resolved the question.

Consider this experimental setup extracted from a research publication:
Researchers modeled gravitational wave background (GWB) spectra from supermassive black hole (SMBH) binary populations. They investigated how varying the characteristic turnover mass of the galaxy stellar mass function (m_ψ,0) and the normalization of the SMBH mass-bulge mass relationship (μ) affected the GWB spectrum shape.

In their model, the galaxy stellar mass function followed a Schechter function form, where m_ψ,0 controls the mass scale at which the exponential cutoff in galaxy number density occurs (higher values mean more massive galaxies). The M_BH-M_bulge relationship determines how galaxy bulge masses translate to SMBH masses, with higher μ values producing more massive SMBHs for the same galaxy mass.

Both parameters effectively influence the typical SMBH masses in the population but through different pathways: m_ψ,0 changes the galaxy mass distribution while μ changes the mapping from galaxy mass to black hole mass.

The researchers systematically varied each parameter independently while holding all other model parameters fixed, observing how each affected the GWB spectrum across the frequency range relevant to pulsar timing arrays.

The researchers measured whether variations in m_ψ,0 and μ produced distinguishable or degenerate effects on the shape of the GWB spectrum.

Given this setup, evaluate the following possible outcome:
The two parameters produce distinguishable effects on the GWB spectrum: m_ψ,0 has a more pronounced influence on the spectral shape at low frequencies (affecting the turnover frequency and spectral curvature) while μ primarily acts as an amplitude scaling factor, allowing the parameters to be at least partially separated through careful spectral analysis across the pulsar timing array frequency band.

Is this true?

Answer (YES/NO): NO